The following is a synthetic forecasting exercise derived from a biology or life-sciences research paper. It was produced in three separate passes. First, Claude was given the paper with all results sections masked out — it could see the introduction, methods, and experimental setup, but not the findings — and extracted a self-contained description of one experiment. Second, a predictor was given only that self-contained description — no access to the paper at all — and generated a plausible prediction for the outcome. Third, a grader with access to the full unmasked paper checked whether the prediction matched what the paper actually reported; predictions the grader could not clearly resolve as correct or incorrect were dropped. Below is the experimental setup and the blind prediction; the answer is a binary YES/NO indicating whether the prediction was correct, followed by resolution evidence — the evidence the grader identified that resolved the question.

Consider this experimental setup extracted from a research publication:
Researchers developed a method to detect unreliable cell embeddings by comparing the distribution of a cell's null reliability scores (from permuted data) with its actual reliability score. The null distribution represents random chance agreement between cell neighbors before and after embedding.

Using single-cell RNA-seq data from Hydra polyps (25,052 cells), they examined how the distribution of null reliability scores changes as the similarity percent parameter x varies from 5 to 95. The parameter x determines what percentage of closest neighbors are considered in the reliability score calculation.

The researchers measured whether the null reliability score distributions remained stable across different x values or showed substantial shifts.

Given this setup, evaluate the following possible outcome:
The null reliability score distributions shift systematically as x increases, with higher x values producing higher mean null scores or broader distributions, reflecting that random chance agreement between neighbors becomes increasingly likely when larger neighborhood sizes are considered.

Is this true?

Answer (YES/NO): NO